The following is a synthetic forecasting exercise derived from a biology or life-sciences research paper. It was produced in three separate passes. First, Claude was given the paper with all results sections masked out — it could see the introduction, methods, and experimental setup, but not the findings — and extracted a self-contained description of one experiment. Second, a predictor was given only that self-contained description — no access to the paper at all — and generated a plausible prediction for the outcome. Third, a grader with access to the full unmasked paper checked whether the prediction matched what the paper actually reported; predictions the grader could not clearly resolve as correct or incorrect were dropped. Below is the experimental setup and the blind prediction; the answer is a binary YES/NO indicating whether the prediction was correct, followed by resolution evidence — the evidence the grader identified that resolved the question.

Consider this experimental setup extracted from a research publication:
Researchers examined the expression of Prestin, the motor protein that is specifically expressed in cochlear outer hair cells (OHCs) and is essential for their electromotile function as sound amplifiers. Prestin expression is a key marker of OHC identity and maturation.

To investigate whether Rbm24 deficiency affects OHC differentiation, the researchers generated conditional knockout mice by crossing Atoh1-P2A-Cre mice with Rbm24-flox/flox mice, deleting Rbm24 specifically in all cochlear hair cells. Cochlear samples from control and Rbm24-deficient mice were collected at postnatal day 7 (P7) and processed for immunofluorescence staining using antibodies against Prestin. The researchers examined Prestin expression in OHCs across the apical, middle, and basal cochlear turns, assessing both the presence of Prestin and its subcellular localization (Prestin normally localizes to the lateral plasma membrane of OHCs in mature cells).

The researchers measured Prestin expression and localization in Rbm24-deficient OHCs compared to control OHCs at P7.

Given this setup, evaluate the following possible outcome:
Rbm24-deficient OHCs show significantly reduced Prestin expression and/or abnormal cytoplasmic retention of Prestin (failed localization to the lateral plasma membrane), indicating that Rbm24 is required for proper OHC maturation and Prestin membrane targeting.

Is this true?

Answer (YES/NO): YES